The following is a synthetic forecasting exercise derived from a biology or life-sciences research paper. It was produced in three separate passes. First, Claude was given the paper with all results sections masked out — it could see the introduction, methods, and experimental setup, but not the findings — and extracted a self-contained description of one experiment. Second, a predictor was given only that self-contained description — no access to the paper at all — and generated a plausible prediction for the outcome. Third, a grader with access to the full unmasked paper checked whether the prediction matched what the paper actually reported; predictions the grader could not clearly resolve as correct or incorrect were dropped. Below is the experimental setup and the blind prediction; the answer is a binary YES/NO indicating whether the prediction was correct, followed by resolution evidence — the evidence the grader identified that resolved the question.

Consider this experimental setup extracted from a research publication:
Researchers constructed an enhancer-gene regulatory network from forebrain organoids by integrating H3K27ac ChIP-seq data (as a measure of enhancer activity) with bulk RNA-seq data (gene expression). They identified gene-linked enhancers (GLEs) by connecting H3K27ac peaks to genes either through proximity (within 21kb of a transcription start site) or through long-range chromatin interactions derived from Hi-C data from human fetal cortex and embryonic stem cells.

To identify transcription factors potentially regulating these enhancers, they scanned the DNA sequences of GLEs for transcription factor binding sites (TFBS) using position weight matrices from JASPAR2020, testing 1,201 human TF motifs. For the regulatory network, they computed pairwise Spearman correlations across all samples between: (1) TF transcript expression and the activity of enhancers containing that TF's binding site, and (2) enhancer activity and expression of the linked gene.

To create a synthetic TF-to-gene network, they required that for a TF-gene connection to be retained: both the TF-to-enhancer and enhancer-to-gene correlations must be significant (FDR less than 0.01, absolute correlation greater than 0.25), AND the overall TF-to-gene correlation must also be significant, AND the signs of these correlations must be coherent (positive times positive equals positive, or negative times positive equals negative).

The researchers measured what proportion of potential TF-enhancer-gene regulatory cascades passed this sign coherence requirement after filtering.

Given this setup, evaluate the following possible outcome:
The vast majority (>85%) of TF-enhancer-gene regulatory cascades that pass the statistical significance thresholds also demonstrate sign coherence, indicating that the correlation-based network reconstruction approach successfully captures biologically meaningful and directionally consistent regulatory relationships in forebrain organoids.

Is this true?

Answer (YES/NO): YES